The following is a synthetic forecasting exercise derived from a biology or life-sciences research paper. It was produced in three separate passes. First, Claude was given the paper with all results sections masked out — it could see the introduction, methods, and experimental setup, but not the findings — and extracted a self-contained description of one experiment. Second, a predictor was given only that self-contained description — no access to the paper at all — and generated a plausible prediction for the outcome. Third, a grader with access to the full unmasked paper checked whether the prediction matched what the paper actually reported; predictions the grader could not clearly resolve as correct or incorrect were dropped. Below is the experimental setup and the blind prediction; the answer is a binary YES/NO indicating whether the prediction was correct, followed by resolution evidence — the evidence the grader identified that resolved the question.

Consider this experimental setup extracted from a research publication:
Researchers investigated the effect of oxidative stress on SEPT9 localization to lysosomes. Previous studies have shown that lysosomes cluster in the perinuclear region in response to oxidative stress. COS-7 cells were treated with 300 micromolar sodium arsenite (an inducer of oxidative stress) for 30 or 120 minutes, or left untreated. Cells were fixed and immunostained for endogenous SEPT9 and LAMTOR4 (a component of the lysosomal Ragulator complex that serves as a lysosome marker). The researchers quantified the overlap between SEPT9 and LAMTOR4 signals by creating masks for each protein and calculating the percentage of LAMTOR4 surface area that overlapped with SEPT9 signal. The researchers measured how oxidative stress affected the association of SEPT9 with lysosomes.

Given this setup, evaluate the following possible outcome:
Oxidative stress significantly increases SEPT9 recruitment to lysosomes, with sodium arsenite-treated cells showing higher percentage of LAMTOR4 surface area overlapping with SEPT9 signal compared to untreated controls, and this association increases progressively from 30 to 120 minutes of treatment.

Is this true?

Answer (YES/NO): NO